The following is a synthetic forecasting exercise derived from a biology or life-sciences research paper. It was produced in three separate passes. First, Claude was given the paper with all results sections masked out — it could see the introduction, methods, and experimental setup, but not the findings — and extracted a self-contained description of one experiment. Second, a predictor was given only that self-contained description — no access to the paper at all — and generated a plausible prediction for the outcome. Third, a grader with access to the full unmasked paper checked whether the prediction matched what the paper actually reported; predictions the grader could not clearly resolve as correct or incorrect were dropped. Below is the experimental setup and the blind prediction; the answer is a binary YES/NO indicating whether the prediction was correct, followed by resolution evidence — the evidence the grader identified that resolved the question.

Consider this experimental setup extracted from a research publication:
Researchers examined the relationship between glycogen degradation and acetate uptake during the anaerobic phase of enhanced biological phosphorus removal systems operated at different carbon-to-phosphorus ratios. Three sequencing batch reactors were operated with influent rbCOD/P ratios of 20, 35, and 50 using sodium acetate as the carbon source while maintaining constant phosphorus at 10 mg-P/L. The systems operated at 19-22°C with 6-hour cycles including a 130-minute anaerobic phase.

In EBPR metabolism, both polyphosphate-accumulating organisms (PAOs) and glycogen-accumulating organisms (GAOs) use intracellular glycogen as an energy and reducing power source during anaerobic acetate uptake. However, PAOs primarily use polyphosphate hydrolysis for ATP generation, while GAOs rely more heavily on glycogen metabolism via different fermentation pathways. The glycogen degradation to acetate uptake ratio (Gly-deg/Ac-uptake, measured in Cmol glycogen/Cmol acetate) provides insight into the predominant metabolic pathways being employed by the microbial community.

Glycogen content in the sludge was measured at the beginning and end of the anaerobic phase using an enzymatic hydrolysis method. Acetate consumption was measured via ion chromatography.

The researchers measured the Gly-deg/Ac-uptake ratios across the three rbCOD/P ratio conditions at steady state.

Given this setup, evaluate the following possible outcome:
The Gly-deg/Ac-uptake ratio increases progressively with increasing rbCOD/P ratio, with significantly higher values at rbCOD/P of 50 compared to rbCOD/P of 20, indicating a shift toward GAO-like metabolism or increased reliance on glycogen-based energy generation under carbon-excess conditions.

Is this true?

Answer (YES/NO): YES